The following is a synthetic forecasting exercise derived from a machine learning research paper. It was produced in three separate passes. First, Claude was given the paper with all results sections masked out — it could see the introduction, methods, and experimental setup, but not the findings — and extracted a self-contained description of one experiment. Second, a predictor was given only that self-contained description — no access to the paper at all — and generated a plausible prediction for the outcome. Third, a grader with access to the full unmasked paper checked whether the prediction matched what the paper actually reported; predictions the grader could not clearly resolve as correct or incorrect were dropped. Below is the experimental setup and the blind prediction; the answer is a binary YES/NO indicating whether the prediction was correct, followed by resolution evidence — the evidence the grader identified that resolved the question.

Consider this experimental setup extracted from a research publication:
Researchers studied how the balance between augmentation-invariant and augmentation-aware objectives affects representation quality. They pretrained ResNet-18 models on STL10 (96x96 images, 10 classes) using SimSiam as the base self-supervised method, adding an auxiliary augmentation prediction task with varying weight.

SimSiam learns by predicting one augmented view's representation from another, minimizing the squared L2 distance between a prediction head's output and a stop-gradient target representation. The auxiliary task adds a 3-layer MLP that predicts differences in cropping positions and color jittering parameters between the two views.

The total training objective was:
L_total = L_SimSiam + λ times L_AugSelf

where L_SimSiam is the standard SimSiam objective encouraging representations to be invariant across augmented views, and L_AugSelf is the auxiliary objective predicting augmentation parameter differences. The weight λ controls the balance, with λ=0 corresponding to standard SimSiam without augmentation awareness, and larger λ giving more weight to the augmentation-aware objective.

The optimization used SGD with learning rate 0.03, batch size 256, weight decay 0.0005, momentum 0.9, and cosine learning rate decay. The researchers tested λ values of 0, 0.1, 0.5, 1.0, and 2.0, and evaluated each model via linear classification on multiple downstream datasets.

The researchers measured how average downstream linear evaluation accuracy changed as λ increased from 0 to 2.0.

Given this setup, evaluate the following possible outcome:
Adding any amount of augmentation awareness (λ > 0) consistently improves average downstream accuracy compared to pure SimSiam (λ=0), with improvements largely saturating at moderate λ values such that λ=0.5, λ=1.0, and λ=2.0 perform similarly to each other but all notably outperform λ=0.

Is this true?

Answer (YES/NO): YES